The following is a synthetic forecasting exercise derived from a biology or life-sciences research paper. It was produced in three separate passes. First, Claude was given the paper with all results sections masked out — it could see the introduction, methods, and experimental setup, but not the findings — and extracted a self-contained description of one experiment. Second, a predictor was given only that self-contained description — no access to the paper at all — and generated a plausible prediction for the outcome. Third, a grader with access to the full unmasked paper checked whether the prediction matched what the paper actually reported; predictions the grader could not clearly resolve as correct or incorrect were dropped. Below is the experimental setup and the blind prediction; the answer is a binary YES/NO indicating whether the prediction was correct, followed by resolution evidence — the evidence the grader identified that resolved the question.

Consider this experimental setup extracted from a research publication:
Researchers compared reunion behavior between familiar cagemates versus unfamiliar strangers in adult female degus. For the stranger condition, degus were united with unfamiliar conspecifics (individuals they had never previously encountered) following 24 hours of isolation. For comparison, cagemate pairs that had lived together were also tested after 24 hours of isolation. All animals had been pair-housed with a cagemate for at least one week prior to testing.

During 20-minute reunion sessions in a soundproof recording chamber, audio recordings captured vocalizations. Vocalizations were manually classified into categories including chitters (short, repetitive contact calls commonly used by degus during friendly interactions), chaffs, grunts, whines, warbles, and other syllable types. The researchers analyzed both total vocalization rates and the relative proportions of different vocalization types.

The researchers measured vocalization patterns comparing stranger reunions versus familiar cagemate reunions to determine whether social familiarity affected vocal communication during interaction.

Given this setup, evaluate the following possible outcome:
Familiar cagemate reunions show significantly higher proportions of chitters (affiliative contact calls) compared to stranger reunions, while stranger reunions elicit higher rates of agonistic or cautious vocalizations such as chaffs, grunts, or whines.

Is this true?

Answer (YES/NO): NO